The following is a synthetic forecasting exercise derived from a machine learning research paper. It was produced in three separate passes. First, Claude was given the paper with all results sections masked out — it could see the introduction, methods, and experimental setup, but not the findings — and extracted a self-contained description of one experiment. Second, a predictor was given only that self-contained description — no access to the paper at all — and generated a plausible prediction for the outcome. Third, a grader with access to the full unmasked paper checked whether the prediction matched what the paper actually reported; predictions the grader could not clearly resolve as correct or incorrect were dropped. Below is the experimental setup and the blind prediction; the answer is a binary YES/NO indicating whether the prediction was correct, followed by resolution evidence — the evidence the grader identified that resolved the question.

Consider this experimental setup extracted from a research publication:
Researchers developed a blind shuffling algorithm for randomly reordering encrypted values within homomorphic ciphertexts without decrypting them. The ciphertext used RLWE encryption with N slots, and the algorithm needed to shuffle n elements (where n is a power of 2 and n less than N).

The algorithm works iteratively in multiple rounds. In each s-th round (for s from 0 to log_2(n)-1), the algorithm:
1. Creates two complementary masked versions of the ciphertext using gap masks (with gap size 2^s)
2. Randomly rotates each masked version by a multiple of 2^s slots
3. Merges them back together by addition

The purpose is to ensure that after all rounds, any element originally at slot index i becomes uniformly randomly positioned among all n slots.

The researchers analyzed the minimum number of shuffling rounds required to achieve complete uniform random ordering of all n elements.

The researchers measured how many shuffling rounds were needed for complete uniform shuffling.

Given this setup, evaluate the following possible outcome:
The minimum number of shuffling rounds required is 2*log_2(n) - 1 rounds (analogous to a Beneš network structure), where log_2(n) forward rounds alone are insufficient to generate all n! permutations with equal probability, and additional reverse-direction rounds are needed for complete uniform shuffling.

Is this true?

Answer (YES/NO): NO